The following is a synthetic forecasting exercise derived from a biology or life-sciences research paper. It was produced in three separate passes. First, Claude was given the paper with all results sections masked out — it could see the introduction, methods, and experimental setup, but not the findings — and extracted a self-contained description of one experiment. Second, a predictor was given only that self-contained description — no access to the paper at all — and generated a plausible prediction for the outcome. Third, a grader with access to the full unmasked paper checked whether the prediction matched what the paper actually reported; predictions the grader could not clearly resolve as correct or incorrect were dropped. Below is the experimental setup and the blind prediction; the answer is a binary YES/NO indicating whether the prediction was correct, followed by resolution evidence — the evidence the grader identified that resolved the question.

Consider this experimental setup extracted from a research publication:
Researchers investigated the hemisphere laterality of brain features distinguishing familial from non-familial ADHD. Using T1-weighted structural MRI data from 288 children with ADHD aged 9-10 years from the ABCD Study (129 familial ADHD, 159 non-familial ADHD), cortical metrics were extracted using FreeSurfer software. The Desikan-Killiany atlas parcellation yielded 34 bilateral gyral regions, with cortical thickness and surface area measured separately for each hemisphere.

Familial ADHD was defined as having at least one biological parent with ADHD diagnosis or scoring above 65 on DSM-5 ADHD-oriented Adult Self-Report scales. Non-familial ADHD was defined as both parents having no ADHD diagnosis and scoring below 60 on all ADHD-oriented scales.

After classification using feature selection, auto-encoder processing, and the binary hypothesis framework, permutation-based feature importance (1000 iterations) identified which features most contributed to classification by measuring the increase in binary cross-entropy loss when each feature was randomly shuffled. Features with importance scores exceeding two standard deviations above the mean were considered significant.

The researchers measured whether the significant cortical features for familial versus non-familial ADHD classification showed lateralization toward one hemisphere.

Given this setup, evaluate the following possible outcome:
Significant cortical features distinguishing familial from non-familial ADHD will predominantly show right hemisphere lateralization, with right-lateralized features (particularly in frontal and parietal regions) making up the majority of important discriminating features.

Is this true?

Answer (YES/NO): NO